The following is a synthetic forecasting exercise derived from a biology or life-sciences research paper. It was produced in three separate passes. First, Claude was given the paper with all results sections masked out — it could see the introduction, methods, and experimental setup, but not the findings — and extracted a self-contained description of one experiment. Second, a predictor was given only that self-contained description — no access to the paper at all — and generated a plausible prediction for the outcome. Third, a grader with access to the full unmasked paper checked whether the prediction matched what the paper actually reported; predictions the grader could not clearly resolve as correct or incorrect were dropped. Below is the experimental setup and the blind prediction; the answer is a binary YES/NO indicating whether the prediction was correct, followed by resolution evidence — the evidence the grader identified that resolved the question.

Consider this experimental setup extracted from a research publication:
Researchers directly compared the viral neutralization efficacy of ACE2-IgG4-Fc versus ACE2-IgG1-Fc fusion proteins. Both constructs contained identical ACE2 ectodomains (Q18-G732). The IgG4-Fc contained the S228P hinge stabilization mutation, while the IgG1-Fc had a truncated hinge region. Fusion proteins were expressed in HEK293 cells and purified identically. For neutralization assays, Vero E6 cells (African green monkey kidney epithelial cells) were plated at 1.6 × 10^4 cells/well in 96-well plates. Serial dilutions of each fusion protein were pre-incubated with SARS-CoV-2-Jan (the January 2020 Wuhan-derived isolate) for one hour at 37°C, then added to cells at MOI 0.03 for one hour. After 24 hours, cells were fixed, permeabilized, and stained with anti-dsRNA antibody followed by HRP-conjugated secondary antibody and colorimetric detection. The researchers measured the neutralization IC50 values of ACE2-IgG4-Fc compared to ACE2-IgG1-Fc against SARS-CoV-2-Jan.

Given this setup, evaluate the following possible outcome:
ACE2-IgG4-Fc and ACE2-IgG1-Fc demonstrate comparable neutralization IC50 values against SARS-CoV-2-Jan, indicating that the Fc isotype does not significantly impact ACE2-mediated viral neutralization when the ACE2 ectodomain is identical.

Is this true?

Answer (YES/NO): YES